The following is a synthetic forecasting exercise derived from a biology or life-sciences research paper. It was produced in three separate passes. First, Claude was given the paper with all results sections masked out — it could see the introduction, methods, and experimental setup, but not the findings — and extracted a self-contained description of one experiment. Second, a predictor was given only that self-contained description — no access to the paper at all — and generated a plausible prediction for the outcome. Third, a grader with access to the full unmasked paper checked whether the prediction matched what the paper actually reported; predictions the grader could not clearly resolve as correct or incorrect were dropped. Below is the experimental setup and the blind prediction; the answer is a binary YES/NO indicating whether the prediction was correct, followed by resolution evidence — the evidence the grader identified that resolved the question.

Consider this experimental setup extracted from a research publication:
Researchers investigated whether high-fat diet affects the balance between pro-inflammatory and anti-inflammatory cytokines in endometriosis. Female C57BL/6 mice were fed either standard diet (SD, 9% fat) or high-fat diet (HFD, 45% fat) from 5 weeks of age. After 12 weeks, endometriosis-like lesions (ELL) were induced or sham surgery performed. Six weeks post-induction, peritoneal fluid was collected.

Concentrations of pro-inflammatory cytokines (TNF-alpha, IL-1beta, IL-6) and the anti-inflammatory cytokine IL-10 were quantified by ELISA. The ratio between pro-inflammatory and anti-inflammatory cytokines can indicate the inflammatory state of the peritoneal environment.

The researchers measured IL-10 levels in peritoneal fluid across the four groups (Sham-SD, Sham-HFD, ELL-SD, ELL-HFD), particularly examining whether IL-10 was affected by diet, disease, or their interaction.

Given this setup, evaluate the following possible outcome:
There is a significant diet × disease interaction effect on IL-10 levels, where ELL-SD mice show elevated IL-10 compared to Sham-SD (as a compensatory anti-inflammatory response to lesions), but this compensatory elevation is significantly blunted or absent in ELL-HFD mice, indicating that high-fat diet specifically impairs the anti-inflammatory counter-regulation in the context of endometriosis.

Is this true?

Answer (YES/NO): NO